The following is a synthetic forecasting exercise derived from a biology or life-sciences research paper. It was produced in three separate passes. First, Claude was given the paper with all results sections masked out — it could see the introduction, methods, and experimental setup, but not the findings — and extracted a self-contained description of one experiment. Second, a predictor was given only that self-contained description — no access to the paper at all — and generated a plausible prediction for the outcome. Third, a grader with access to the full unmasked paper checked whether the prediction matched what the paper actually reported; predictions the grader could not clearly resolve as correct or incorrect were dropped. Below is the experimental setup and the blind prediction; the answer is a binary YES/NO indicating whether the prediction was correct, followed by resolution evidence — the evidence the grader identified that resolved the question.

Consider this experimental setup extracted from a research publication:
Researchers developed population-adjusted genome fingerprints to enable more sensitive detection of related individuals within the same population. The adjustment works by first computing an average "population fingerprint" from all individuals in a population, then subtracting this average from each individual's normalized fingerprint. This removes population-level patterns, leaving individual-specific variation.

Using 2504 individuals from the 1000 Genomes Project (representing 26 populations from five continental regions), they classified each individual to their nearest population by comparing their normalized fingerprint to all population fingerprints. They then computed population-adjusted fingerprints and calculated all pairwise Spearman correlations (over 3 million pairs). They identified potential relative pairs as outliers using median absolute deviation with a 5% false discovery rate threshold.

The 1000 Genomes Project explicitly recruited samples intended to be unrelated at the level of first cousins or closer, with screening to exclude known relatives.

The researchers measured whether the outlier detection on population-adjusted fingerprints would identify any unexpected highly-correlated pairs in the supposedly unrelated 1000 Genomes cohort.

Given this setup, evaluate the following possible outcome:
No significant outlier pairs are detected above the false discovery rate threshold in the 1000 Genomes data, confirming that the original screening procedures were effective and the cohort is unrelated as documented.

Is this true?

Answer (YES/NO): NO